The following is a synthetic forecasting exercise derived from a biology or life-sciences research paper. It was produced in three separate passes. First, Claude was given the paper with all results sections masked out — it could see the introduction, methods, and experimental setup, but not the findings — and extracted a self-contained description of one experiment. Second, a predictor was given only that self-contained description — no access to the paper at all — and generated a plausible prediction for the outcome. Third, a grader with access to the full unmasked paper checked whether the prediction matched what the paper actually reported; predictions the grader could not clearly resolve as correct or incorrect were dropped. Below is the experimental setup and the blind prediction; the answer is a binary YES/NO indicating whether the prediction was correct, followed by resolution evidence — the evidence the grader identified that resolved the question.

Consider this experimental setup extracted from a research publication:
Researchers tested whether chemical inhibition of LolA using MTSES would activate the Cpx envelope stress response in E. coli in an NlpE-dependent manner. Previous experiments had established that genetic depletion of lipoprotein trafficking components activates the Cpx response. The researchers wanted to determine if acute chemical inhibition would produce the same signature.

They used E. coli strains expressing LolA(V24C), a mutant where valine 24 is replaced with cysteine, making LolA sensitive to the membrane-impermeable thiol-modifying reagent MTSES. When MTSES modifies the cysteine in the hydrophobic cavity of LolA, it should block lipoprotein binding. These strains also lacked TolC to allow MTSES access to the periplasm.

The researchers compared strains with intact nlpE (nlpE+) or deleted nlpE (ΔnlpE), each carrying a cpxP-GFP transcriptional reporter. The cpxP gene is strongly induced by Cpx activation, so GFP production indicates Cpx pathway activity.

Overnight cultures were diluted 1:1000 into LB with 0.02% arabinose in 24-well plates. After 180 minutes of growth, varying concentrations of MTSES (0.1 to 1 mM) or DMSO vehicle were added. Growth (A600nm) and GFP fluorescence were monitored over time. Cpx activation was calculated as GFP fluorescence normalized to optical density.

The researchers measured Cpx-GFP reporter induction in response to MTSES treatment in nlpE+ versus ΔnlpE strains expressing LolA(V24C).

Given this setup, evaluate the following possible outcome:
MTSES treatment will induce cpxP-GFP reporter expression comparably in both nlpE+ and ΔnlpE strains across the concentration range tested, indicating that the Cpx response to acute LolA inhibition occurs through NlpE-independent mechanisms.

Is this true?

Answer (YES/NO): NO